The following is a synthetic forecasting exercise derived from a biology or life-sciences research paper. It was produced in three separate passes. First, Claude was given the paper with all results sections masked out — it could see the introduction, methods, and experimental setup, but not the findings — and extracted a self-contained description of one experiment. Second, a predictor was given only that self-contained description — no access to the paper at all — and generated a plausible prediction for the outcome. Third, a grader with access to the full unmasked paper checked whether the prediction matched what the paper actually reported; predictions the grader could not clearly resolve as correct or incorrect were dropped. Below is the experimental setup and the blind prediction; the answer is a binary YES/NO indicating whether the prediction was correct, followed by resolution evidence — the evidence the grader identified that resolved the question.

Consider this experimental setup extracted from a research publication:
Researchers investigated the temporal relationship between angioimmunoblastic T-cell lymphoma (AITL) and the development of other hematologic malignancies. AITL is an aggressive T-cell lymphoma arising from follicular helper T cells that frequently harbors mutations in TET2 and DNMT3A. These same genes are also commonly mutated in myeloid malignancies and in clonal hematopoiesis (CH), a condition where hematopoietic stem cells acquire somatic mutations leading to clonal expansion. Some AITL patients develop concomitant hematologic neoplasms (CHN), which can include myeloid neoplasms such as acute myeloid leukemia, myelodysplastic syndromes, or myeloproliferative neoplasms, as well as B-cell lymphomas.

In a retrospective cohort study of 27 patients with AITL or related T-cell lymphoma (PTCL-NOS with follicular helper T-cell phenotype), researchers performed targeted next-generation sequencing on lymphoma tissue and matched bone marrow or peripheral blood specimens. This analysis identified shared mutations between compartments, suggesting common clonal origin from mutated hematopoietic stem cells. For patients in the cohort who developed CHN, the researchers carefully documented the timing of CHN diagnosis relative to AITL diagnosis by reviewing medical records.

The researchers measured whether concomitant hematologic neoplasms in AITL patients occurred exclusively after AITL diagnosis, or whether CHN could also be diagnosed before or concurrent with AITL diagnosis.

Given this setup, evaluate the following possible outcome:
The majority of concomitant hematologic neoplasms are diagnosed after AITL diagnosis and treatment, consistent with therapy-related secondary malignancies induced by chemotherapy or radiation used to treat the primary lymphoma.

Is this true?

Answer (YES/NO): NO